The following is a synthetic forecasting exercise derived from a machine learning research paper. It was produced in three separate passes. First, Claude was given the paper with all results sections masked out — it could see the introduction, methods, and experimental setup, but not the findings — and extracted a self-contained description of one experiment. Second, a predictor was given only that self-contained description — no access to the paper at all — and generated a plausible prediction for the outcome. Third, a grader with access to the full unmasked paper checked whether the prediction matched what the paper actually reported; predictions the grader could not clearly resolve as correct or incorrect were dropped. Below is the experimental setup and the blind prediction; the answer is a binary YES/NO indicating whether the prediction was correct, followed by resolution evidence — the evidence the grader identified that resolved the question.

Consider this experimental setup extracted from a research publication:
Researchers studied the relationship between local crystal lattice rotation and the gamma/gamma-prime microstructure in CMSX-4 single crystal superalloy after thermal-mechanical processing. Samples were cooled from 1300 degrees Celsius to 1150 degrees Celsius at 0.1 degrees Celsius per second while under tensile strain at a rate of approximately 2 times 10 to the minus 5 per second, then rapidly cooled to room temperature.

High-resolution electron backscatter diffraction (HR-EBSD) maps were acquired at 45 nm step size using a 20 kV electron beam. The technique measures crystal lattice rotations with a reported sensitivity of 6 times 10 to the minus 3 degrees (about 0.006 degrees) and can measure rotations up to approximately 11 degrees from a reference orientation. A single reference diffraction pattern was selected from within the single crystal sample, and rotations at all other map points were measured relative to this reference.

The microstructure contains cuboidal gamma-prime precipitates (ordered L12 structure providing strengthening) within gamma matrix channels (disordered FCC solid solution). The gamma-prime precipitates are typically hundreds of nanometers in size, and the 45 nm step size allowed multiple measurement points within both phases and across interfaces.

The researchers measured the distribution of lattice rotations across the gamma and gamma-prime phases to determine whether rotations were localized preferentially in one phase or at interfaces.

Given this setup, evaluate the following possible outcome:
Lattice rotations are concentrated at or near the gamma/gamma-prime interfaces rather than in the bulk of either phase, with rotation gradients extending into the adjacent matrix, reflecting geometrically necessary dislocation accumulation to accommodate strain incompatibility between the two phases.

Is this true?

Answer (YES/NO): YES